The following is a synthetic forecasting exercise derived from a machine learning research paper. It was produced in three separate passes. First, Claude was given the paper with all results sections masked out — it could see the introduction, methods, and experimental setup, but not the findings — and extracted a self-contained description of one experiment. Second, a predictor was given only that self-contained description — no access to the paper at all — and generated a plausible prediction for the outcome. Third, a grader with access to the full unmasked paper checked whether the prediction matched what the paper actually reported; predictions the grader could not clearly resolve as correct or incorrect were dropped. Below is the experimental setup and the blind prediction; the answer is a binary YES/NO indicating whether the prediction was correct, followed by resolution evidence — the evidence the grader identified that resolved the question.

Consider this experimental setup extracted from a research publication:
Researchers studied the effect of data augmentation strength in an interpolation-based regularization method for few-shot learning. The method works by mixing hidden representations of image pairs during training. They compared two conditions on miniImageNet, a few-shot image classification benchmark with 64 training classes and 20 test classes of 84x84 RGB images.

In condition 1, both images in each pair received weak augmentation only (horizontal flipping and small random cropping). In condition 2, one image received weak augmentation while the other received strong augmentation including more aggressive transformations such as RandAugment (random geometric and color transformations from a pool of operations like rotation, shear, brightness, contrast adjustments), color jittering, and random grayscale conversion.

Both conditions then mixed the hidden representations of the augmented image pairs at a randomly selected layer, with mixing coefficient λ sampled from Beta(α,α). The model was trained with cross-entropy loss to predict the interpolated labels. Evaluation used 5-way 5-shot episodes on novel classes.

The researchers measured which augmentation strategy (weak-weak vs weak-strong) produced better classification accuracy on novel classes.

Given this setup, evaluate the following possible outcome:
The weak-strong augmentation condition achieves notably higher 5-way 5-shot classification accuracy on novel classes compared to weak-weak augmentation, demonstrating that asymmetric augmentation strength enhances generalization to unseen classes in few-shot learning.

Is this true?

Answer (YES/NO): NO